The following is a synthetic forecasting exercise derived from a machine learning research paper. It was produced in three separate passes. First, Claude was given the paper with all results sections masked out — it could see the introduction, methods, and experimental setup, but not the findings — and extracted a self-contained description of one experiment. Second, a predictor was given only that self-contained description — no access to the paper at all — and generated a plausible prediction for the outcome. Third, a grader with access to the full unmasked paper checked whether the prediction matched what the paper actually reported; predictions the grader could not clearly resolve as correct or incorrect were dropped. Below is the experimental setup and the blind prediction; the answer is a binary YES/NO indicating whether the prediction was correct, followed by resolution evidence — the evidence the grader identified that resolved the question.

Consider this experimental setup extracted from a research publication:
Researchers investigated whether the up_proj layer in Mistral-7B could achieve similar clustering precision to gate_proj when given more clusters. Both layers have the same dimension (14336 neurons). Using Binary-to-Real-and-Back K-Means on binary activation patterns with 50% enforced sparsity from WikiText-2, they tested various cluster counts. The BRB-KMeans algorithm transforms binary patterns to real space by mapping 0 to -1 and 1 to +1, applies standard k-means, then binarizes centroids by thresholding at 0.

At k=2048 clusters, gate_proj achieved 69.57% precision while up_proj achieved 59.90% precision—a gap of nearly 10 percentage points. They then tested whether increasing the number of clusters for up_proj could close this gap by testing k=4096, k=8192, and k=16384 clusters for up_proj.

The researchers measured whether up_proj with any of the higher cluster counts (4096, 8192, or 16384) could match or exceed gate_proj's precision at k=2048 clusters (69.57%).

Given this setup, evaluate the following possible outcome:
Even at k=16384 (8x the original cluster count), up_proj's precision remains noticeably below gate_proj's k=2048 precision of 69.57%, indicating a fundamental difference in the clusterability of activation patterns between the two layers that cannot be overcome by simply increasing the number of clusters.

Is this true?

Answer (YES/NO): NO